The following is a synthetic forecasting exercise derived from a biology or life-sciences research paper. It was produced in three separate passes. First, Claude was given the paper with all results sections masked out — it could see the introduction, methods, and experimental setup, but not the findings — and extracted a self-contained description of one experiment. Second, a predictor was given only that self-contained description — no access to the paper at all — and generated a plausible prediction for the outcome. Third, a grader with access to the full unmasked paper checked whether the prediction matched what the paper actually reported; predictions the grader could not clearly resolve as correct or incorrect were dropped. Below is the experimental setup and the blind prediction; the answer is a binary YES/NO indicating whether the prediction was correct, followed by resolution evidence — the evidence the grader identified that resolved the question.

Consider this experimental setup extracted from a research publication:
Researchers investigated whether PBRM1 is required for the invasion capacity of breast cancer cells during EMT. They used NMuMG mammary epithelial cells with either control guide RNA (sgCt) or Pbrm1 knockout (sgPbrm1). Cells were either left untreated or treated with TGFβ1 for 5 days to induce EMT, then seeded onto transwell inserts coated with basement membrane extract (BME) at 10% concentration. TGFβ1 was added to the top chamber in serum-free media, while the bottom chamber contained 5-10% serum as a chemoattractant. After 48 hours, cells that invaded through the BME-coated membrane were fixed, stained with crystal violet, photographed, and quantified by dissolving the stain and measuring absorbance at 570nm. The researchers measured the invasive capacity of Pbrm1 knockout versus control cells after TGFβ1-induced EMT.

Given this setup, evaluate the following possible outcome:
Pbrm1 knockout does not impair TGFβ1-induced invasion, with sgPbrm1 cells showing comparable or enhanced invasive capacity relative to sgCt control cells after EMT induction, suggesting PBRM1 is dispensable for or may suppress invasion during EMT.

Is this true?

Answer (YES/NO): NO